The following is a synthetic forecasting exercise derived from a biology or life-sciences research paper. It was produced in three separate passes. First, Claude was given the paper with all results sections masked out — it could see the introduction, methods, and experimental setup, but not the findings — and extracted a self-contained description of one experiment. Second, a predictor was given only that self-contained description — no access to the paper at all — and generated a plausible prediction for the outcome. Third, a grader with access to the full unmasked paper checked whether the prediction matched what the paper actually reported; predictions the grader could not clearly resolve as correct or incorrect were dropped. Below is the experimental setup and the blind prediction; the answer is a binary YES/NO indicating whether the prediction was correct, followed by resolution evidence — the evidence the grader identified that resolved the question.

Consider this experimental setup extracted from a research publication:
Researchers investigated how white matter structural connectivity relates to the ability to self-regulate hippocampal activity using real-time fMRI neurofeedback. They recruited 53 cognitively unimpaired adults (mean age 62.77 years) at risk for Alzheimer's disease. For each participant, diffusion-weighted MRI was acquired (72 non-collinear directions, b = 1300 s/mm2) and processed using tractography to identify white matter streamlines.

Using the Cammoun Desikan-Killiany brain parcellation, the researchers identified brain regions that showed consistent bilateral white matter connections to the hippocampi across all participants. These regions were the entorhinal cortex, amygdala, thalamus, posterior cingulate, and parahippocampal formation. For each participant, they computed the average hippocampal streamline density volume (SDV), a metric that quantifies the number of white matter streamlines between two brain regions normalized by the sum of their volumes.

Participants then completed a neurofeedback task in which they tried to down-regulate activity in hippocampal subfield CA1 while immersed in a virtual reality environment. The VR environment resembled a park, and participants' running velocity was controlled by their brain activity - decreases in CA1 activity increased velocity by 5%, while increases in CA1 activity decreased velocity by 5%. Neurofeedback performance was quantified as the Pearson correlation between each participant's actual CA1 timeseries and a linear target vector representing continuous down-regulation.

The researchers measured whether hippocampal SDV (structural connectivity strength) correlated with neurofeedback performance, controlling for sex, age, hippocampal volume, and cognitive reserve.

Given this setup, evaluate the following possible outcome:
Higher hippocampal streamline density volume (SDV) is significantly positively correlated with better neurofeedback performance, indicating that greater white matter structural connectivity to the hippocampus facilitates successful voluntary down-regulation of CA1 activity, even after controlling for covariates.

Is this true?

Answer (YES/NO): NO